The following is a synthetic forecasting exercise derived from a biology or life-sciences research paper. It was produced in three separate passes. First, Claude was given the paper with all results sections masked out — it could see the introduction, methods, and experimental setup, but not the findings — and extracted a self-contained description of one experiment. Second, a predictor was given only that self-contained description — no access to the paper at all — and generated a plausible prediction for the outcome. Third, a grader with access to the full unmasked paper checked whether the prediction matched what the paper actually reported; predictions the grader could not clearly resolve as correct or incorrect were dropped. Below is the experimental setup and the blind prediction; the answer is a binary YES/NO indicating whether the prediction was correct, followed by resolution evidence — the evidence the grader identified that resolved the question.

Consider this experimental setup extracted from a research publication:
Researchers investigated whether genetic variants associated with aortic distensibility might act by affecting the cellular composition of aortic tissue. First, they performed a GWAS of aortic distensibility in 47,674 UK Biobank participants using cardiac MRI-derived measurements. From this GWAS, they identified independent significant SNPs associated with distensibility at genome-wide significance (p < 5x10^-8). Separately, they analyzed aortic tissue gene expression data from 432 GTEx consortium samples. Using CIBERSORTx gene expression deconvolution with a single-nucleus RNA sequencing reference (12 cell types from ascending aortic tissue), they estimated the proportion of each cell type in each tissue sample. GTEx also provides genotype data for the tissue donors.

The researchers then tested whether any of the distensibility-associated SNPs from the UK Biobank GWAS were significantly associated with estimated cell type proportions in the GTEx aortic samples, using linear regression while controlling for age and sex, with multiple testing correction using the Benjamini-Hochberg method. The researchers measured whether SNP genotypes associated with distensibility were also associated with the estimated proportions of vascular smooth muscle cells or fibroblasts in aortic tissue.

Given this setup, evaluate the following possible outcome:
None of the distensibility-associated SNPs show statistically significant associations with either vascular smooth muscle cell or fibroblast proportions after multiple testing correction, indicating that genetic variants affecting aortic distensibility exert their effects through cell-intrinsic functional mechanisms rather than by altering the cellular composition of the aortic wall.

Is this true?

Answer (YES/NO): YES